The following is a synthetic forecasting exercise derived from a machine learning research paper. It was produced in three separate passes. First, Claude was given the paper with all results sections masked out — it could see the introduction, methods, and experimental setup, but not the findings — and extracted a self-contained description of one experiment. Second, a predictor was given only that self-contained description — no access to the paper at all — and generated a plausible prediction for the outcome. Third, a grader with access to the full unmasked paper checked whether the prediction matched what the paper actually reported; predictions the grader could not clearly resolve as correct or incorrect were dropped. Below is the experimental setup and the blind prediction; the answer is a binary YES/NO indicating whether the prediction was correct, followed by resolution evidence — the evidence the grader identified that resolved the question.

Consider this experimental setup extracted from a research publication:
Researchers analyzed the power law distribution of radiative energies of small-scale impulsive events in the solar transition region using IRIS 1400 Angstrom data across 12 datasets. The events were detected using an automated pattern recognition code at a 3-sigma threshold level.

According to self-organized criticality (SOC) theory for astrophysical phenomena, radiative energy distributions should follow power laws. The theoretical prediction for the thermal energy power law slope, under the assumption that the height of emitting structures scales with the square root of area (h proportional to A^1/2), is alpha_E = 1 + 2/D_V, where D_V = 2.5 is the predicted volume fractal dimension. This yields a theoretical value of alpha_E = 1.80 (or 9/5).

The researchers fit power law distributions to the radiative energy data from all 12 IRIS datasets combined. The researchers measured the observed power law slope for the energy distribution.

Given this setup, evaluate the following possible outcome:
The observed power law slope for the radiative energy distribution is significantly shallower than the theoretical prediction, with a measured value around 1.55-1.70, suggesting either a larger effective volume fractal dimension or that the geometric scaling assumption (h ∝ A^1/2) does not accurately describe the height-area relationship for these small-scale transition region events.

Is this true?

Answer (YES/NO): NO